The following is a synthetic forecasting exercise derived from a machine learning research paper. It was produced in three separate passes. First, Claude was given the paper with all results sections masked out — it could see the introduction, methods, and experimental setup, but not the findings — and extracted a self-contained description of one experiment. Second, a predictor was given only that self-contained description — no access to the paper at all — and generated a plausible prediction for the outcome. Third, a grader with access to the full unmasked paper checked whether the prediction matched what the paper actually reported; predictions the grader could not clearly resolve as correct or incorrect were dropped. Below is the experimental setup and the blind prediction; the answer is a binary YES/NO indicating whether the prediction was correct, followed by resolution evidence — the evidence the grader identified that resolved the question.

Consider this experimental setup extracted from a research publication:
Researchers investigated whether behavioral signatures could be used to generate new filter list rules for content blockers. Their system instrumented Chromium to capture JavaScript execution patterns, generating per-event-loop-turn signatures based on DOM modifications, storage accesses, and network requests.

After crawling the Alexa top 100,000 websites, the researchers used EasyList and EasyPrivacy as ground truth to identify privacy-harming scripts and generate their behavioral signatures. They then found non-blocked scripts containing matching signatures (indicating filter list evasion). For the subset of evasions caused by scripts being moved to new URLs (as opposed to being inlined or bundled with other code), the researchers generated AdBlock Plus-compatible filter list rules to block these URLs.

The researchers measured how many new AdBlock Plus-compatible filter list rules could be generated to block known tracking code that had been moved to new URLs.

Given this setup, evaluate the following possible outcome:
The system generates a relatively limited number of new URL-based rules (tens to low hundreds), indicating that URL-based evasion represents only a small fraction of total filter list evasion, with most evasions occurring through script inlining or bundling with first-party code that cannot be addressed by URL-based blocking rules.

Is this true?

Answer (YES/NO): NO